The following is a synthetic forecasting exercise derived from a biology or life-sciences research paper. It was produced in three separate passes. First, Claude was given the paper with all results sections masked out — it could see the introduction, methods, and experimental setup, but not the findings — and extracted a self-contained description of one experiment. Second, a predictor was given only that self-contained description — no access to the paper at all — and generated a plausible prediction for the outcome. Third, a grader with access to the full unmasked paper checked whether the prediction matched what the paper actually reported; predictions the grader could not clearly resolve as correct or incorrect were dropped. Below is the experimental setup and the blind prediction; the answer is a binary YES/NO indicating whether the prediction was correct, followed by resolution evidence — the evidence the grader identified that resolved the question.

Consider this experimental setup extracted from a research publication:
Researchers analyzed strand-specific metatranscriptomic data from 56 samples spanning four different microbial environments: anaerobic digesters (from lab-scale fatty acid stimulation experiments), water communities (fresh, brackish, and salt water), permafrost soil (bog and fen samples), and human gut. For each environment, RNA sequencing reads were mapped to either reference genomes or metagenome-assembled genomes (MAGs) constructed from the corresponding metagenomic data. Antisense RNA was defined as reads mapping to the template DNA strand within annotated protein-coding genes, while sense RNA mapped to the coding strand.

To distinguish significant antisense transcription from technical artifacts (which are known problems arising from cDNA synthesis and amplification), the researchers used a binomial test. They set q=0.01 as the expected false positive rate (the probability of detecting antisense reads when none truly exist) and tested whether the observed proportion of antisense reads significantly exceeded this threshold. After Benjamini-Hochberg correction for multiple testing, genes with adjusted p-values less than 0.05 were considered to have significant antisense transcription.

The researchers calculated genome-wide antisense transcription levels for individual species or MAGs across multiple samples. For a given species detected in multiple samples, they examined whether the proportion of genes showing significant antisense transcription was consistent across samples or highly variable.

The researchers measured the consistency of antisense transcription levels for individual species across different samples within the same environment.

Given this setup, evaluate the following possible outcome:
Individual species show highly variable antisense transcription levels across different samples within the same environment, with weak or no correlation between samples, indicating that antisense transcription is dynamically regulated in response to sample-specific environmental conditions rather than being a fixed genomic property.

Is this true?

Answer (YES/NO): NO